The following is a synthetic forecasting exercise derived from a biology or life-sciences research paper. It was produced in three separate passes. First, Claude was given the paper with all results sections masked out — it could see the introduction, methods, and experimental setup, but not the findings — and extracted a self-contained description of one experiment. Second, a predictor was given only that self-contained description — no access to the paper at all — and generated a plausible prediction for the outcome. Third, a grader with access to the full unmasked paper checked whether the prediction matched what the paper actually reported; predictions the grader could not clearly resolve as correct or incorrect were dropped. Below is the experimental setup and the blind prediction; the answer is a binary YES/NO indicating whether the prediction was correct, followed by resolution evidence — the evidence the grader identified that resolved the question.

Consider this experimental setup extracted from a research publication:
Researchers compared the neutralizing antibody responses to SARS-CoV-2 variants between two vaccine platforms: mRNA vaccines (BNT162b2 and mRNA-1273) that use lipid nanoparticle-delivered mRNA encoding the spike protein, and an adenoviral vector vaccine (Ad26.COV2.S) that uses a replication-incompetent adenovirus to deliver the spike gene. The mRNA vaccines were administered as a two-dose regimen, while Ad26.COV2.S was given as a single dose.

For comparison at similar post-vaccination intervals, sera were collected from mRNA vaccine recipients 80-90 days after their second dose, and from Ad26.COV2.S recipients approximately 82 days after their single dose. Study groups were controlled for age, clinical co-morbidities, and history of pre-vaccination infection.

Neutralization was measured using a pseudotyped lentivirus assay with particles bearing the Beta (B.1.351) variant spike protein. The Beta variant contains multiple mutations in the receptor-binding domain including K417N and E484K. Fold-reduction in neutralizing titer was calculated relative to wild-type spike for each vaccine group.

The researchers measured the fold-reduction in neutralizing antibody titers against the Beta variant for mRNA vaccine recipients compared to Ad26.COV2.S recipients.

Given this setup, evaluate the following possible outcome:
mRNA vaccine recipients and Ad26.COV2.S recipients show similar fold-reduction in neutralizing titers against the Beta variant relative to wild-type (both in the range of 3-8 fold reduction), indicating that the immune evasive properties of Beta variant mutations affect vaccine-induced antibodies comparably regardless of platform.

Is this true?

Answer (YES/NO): YES